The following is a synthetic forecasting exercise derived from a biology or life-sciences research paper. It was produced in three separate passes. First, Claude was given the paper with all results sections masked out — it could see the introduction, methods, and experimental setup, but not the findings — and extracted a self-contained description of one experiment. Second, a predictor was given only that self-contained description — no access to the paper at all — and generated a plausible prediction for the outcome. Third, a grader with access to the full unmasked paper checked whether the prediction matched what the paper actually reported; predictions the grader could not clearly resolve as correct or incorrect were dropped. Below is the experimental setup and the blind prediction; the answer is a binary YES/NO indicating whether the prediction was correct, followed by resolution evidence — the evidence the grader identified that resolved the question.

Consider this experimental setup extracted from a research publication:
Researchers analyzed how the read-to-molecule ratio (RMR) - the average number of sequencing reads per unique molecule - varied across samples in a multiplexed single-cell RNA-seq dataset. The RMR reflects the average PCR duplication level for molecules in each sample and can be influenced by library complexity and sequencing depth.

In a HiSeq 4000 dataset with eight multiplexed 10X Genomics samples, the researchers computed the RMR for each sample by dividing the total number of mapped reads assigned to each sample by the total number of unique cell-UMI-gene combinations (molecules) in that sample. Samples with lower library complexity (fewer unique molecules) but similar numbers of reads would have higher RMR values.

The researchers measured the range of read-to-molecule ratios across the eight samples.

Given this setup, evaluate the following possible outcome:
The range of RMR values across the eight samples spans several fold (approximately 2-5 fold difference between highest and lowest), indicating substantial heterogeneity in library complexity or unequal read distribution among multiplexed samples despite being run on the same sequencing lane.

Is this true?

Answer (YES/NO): NO